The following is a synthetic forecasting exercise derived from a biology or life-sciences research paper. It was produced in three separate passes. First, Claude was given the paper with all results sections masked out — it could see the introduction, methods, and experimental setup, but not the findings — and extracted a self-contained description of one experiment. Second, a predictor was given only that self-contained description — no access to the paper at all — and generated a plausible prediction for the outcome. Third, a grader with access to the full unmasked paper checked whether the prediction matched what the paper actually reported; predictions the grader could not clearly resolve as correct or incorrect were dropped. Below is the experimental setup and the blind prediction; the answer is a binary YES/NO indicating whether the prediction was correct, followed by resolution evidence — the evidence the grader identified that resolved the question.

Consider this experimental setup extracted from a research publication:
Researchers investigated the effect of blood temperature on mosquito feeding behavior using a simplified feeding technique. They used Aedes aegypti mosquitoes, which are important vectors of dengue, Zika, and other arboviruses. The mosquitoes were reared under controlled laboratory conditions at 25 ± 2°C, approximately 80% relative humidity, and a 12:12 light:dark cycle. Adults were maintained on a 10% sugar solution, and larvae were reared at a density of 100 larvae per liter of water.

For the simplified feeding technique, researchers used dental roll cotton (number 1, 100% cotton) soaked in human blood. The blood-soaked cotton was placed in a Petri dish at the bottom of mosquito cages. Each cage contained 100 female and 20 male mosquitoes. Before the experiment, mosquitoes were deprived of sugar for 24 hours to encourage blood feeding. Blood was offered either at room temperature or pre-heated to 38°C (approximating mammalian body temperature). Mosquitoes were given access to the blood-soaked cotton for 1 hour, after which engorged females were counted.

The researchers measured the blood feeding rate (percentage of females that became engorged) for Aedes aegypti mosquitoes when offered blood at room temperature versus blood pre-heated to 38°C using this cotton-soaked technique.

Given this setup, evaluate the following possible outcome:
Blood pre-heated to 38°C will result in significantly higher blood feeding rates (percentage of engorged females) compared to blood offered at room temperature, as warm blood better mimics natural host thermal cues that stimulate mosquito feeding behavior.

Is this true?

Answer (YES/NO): YES